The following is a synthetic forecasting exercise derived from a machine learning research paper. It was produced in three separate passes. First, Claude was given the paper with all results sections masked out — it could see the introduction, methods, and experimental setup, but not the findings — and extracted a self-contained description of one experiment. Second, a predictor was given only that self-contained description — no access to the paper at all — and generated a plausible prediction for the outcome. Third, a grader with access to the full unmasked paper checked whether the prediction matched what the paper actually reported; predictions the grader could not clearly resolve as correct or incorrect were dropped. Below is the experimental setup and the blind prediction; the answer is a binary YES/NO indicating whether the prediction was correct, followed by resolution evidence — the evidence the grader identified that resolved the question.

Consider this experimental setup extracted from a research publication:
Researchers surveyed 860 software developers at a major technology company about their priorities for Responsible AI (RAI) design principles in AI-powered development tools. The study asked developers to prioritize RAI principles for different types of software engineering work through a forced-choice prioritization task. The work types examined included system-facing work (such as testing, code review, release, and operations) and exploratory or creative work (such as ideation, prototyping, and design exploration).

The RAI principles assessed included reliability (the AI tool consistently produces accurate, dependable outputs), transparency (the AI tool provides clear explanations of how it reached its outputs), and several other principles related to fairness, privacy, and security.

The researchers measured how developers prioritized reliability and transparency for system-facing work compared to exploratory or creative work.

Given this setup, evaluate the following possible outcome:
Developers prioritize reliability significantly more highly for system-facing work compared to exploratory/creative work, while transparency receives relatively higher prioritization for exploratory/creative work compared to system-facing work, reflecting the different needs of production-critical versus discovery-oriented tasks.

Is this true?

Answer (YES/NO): NO